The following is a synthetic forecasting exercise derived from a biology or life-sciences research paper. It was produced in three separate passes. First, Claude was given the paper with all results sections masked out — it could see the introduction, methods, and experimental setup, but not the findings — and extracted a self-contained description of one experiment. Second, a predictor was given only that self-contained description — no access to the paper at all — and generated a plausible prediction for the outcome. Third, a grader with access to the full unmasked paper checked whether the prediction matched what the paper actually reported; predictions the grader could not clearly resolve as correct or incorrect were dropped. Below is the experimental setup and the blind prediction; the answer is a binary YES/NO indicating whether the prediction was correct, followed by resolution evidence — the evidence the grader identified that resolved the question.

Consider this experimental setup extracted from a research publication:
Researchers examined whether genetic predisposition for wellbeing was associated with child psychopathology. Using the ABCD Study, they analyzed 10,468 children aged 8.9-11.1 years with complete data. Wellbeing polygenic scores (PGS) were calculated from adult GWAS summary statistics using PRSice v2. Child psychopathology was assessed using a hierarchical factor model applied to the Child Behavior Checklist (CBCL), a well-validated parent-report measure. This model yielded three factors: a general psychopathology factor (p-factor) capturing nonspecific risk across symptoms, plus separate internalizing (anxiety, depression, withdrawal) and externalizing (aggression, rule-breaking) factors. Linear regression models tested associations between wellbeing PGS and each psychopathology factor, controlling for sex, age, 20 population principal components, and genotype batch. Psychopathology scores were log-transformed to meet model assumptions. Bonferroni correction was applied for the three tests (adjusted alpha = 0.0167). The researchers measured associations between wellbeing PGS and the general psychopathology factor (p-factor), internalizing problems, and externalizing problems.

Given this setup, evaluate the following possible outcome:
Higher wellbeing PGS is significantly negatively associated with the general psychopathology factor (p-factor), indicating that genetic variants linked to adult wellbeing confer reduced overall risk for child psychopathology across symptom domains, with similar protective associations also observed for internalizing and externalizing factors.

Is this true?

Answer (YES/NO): YES